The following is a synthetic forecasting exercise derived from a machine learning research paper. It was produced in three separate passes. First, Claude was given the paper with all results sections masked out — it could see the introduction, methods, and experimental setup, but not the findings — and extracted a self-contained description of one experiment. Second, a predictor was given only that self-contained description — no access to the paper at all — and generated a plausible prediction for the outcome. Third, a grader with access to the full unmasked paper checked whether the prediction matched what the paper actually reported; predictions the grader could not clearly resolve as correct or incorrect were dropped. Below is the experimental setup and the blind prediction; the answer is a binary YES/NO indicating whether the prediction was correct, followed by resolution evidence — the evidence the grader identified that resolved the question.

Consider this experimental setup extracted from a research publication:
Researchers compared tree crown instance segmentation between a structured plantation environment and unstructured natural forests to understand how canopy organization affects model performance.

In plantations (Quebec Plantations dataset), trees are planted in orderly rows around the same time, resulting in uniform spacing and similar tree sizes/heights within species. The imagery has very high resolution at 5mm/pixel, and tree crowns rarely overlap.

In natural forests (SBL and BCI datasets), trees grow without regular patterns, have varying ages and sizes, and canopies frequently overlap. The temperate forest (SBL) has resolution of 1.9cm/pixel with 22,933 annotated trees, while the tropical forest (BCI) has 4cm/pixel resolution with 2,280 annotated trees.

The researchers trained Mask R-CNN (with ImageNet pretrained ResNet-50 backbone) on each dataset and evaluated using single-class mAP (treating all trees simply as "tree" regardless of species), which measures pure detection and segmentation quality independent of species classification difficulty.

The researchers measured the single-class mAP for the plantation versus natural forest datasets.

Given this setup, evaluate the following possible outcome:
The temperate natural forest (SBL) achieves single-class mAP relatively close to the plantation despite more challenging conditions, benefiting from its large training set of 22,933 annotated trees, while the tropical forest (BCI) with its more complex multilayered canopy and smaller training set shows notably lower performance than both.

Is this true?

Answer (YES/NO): NO